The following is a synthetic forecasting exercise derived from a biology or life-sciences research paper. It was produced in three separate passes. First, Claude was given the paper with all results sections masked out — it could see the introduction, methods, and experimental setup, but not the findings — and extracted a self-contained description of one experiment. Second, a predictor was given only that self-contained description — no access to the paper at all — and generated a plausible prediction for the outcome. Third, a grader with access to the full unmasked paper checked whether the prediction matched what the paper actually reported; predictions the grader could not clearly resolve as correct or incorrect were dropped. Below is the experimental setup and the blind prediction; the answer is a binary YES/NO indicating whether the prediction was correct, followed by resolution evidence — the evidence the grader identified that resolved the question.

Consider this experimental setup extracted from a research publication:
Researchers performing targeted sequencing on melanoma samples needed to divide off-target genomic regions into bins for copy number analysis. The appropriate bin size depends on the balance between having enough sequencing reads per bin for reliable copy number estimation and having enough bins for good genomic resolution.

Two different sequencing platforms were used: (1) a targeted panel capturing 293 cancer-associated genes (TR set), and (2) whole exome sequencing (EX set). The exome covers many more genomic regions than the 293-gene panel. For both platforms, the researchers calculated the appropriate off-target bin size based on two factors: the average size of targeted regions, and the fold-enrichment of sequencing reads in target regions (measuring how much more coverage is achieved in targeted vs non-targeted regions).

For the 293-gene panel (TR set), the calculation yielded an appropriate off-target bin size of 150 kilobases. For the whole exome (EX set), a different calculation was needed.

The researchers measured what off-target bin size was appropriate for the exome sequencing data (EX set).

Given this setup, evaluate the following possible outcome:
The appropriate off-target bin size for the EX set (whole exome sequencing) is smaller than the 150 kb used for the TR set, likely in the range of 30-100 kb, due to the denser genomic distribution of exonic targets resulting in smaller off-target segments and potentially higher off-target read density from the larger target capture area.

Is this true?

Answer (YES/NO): YES